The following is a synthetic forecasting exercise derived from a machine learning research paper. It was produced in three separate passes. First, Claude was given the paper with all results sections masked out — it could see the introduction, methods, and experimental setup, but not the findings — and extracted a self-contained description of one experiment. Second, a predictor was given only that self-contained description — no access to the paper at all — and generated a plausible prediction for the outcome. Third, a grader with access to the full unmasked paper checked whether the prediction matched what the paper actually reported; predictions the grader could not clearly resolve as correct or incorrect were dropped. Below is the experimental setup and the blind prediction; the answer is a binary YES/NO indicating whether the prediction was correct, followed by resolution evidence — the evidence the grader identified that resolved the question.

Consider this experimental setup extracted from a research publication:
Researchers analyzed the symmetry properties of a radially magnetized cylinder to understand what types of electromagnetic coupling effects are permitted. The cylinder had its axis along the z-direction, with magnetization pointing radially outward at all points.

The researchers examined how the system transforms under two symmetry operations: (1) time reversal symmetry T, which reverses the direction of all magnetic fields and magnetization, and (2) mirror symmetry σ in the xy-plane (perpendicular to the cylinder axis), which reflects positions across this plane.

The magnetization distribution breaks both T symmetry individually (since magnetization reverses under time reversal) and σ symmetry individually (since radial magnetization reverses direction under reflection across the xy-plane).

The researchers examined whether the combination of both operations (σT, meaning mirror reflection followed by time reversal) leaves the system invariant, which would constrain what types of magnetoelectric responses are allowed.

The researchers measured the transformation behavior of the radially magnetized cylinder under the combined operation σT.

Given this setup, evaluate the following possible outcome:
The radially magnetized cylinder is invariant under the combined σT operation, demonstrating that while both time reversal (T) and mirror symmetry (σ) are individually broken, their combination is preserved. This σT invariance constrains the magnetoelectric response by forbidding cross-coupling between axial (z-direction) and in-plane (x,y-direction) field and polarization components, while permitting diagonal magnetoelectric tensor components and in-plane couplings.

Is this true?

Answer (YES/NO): NO